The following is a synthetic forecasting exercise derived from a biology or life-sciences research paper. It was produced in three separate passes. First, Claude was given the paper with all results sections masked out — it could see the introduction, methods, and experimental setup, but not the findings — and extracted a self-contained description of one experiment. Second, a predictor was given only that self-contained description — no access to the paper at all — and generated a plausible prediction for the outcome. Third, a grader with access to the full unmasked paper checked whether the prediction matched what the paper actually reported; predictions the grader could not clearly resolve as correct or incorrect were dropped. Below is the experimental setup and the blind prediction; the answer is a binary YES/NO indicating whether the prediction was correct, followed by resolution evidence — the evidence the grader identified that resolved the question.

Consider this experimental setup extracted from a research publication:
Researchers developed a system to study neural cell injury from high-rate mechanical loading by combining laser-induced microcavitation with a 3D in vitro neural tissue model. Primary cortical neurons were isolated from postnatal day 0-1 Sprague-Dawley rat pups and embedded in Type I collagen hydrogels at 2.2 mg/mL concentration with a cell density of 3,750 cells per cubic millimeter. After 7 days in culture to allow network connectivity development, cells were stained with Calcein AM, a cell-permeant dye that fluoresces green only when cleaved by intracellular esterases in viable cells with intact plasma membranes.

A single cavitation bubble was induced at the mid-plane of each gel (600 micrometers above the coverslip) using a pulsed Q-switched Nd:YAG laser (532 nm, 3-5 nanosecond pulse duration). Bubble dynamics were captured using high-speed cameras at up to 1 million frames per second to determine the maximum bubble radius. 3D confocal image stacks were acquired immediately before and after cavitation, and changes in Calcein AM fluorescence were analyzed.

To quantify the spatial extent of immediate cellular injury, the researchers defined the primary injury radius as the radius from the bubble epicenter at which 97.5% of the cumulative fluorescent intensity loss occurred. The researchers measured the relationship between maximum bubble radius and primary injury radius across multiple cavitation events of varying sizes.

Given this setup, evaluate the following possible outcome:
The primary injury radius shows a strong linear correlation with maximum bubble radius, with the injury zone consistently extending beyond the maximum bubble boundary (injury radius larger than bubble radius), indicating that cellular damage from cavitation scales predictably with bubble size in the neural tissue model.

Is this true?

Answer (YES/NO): YES